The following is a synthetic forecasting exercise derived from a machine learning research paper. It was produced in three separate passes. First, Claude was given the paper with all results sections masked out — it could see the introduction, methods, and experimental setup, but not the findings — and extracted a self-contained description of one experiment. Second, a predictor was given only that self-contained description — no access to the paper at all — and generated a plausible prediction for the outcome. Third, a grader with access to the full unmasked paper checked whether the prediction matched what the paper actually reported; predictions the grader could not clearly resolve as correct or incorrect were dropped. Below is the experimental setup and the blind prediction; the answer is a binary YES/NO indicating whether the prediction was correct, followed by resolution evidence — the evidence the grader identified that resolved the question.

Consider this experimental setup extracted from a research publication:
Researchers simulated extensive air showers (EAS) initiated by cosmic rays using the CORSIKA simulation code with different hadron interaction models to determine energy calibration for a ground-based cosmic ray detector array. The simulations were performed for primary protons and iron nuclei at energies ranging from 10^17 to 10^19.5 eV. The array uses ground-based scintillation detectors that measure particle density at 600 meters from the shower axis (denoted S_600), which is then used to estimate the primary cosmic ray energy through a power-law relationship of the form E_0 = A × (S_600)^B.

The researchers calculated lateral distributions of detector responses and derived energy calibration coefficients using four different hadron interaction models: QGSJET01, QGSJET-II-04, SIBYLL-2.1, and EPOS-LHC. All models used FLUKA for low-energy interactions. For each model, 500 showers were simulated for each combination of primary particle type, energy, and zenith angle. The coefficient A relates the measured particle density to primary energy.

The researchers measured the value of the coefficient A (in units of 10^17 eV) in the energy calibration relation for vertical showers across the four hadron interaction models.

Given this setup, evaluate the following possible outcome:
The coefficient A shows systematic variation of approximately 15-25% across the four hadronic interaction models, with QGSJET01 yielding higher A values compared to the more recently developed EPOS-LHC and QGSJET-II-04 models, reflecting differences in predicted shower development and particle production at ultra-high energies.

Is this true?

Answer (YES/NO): NO